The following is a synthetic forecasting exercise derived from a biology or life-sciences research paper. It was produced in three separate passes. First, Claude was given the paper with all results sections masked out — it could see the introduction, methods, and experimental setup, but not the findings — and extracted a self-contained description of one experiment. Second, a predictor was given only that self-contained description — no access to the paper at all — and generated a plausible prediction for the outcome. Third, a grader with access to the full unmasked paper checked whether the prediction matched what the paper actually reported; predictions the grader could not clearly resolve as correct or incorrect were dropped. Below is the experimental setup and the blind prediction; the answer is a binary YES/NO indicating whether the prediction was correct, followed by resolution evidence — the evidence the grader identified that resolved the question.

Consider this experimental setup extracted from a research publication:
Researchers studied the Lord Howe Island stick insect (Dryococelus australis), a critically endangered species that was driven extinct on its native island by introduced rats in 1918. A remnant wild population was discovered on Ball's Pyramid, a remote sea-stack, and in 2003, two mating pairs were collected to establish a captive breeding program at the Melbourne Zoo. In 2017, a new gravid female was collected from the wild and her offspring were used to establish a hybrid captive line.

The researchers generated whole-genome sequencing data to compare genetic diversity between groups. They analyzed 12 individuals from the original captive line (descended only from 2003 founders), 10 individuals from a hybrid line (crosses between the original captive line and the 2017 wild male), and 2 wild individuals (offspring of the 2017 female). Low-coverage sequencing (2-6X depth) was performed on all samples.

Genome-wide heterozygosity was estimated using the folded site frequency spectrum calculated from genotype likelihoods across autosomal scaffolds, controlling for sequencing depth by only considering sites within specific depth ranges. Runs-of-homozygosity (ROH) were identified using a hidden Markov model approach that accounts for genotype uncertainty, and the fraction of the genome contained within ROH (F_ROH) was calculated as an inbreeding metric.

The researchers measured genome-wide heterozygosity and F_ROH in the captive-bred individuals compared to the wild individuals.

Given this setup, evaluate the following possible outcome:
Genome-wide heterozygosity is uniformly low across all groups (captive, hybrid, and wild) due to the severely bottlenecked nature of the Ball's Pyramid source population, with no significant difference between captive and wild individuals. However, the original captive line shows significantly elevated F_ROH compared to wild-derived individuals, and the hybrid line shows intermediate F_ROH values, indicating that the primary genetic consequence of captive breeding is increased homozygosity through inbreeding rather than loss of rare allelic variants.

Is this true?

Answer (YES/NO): NO